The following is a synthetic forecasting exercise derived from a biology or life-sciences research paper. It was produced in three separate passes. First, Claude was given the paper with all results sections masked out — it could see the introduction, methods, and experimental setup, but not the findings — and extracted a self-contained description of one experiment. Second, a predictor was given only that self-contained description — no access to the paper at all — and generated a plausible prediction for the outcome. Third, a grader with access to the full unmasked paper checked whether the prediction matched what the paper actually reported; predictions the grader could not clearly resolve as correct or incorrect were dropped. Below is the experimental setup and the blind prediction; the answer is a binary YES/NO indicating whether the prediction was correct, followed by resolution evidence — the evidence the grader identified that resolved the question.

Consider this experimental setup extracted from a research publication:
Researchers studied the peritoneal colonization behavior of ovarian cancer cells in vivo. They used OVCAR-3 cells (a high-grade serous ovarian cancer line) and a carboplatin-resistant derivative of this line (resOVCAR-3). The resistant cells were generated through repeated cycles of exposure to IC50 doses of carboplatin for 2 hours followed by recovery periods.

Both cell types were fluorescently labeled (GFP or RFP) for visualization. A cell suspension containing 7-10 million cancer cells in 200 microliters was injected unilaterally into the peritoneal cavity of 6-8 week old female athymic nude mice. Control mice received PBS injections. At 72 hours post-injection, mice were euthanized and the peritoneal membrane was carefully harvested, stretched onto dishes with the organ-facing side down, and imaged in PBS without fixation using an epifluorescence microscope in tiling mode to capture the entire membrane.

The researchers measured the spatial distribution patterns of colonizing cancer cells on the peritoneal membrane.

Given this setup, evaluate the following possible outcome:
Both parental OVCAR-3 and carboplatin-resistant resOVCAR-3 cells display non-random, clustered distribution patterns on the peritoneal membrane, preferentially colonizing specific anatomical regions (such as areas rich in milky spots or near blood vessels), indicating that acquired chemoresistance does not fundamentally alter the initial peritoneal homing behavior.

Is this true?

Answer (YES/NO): NO